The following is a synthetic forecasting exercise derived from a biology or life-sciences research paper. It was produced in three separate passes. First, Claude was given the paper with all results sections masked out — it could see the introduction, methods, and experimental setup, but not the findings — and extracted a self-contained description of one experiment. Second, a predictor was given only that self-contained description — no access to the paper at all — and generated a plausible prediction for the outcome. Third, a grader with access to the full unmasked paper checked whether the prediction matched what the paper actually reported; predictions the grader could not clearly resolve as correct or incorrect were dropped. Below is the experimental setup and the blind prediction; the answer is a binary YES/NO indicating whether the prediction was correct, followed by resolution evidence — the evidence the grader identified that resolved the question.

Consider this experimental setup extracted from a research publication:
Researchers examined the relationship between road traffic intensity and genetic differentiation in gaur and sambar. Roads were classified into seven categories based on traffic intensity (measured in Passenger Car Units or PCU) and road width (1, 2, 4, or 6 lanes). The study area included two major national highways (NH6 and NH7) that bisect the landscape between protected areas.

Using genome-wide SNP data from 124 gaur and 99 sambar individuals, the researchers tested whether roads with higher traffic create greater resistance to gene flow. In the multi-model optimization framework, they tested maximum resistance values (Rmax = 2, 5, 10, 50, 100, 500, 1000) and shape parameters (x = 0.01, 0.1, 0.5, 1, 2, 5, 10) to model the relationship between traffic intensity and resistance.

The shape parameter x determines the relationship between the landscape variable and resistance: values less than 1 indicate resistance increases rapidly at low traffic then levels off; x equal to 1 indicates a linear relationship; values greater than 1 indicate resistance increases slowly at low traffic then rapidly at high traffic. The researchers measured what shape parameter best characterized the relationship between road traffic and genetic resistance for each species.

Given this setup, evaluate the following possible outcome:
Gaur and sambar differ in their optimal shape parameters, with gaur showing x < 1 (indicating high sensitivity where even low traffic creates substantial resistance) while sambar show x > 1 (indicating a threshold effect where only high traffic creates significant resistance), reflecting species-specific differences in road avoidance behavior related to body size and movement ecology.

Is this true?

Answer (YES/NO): NO